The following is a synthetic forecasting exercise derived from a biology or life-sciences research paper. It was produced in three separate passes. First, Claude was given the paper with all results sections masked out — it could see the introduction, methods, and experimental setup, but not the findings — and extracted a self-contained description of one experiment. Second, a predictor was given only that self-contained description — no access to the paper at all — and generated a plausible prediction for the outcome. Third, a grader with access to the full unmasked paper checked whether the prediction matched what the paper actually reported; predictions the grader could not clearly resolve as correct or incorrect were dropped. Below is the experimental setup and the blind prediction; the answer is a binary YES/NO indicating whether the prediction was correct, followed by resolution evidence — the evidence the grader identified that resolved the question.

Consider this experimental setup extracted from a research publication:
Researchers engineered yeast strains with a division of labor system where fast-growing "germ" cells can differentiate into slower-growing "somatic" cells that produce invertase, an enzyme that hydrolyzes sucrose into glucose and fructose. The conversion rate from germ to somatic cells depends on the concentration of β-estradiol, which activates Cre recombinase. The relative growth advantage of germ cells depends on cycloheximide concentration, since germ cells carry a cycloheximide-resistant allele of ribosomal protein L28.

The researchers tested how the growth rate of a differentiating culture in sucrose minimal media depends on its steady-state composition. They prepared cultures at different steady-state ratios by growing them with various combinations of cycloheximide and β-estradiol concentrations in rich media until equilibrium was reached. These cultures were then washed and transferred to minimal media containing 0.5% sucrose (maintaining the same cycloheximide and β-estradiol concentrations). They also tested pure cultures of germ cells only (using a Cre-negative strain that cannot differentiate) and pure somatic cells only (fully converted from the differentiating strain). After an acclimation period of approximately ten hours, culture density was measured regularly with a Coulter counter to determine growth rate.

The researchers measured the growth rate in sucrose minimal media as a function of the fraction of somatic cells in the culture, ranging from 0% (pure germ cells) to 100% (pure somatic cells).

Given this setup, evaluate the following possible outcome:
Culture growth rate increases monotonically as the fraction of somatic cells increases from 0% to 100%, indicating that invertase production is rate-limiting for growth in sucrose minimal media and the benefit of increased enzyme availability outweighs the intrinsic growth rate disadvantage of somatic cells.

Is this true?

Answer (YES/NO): NO